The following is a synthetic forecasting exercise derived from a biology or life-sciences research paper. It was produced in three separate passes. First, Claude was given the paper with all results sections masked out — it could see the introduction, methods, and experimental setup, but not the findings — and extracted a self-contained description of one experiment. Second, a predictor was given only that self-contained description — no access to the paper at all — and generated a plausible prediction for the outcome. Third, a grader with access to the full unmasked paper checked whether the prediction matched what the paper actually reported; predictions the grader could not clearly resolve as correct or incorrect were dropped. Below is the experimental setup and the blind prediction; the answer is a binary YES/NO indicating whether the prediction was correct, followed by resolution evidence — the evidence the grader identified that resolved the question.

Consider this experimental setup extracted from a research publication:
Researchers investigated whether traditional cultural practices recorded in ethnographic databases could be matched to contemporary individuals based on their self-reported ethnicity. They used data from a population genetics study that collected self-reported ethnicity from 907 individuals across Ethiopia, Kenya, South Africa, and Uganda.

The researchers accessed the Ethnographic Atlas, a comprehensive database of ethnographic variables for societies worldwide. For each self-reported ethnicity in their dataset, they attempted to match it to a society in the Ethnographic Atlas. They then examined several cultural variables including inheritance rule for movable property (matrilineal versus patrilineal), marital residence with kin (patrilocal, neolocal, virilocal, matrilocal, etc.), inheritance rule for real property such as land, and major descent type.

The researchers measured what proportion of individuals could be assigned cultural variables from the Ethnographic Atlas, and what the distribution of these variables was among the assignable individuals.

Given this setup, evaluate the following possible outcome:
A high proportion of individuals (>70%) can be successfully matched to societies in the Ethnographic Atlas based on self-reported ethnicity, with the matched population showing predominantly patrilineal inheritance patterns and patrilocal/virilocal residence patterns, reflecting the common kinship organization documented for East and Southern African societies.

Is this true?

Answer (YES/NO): YES